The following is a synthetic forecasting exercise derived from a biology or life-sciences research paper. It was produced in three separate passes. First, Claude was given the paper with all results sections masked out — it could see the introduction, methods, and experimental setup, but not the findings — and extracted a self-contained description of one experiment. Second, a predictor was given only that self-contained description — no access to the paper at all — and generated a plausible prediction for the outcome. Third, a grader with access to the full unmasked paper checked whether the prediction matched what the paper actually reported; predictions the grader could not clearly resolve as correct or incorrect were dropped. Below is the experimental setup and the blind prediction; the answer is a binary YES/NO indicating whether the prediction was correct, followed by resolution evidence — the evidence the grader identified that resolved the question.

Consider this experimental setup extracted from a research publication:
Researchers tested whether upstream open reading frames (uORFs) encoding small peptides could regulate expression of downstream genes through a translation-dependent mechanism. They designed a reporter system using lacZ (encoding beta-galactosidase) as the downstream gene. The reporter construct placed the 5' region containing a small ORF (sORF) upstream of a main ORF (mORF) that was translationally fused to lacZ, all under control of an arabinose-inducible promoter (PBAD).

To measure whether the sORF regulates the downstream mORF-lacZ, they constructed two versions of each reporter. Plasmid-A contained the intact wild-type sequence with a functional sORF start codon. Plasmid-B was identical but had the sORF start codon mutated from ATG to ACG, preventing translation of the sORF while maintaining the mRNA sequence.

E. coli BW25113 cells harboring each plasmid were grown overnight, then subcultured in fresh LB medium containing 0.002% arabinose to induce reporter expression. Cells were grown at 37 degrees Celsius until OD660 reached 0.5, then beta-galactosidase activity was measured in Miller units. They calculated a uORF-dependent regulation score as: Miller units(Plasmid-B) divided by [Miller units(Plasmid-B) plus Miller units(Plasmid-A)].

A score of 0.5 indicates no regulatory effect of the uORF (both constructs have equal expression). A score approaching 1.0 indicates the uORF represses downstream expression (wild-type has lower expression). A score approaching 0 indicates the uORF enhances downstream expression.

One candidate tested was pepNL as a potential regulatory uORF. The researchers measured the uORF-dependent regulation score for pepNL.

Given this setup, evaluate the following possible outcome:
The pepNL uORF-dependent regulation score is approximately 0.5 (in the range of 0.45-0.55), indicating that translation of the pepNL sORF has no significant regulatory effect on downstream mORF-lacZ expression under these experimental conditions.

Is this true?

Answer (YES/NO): NO